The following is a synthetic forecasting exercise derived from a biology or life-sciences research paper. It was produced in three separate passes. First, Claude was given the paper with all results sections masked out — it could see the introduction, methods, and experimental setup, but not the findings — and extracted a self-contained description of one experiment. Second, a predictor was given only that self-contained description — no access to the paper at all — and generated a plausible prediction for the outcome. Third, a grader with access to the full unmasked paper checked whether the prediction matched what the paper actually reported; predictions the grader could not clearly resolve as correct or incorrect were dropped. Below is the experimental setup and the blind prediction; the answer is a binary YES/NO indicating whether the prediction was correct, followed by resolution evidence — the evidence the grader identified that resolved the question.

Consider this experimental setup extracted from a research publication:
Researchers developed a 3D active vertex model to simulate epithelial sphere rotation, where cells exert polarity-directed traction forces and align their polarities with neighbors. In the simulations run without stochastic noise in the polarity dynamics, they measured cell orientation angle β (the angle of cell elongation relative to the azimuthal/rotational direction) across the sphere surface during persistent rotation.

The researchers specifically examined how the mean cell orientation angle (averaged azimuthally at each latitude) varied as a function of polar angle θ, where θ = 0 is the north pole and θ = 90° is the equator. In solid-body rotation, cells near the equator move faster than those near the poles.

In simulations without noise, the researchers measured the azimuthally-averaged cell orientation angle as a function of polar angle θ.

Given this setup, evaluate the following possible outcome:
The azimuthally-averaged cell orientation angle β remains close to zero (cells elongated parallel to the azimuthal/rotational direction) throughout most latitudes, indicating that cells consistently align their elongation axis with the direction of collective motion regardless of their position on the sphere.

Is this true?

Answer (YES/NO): NO